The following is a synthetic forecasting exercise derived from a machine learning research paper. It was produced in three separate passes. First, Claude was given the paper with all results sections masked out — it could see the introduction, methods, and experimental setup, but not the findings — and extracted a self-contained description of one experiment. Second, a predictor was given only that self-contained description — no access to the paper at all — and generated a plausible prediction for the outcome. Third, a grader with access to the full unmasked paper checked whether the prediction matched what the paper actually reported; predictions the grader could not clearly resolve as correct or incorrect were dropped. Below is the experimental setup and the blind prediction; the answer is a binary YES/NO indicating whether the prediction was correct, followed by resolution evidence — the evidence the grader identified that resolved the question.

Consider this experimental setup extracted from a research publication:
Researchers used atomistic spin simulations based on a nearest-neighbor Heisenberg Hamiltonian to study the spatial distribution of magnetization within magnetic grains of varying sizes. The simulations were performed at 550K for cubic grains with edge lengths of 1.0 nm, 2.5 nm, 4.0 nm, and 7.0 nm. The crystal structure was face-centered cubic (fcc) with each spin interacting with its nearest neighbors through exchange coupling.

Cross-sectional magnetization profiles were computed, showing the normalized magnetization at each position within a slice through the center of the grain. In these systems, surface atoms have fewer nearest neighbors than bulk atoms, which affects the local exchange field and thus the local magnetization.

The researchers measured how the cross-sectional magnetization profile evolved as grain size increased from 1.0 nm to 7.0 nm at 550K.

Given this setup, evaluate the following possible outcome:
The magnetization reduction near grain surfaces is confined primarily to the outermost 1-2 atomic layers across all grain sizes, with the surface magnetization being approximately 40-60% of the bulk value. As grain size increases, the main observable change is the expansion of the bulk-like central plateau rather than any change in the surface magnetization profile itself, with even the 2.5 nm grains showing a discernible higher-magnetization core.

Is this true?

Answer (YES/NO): NO